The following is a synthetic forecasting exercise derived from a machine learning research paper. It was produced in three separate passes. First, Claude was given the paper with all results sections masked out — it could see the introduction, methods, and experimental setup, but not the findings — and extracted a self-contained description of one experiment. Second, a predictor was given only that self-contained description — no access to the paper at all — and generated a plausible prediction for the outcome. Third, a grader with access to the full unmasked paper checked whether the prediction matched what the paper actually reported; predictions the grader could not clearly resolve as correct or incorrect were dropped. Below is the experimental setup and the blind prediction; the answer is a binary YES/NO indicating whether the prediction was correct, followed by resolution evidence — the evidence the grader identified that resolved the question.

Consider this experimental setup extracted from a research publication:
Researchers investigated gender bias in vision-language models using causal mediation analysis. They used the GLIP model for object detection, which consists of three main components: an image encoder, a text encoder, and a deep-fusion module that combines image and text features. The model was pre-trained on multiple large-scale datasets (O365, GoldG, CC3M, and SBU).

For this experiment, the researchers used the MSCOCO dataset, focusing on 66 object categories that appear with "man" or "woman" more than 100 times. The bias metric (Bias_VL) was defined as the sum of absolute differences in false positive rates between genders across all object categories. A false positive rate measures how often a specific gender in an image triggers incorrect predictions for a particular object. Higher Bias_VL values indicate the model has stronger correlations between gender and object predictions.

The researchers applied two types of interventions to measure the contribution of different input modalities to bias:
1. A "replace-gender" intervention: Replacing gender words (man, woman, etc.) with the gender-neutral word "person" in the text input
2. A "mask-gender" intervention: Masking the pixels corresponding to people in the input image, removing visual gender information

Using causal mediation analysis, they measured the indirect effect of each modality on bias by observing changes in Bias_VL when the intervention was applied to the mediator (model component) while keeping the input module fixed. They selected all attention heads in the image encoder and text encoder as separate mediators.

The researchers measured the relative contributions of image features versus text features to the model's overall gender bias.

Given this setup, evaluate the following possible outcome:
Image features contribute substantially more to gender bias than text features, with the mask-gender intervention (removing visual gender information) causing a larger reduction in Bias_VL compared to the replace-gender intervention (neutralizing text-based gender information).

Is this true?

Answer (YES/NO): YES